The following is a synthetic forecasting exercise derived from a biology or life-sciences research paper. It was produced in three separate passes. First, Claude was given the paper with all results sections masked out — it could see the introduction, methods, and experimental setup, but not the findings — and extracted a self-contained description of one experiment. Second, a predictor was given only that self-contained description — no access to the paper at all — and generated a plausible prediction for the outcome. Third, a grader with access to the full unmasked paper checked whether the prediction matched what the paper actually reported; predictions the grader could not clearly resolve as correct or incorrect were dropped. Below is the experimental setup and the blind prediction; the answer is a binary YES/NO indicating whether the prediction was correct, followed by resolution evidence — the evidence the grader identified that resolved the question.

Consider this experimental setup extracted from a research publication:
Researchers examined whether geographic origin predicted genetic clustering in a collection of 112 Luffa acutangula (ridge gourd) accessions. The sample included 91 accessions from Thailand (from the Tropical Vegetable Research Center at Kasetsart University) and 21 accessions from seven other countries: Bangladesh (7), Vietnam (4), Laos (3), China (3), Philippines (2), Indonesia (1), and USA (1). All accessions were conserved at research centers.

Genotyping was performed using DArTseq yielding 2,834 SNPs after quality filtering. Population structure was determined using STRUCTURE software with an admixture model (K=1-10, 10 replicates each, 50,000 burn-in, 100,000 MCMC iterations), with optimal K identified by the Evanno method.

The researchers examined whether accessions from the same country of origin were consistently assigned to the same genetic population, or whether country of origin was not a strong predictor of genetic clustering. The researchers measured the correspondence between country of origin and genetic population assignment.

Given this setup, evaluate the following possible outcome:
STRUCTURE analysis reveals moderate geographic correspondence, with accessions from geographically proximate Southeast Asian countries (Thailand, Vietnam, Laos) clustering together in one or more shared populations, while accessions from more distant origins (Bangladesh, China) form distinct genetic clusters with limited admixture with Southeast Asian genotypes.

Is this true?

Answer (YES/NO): NO